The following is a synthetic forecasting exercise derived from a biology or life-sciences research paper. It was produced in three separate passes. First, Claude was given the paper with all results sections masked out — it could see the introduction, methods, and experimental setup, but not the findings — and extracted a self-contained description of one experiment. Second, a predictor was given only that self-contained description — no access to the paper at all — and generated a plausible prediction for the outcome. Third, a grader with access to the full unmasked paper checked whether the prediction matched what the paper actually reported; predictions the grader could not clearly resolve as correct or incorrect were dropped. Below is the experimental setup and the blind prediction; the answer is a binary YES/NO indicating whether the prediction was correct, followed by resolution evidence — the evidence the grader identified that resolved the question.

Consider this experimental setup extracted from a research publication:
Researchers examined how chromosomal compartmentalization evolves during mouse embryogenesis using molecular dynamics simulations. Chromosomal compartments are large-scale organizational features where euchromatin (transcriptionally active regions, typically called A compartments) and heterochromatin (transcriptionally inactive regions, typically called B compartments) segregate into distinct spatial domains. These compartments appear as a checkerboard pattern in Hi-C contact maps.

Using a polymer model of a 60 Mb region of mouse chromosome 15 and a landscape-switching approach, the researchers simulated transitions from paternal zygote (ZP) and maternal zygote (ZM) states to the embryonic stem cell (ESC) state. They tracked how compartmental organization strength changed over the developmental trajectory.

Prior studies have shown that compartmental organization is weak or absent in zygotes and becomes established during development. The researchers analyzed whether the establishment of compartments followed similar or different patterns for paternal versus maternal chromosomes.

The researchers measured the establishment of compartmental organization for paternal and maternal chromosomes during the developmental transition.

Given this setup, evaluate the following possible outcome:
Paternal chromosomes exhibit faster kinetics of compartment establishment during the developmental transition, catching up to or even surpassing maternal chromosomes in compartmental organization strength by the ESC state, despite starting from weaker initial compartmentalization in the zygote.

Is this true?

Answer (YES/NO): NO